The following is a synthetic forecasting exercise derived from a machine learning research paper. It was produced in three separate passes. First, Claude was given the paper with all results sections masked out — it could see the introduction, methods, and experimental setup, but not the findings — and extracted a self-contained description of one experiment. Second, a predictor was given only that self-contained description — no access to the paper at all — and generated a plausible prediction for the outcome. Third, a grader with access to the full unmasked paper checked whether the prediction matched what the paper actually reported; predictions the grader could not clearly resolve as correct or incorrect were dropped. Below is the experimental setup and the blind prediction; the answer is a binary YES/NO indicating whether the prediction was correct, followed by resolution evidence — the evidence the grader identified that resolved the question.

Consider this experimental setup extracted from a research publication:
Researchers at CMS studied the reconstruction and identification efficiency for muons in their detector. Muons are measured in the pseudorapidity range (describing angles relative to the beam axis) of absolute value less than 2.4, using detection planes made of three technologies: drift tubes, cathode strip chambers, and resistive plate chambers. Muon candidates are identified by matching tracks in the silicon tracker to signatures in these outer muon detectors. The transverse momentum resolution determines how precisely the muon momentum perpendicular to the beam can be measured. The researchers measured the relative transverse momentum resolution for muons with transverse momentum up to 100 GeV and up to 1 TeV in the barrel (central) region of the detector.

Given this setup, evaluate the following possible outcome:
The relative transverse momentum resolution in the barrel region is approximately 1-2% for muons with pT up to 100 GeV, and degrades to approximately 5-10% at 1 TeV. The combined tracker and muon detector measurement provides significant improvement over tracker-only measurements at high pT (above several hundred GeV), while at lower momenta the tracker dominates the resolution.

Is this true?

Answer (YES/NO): NO